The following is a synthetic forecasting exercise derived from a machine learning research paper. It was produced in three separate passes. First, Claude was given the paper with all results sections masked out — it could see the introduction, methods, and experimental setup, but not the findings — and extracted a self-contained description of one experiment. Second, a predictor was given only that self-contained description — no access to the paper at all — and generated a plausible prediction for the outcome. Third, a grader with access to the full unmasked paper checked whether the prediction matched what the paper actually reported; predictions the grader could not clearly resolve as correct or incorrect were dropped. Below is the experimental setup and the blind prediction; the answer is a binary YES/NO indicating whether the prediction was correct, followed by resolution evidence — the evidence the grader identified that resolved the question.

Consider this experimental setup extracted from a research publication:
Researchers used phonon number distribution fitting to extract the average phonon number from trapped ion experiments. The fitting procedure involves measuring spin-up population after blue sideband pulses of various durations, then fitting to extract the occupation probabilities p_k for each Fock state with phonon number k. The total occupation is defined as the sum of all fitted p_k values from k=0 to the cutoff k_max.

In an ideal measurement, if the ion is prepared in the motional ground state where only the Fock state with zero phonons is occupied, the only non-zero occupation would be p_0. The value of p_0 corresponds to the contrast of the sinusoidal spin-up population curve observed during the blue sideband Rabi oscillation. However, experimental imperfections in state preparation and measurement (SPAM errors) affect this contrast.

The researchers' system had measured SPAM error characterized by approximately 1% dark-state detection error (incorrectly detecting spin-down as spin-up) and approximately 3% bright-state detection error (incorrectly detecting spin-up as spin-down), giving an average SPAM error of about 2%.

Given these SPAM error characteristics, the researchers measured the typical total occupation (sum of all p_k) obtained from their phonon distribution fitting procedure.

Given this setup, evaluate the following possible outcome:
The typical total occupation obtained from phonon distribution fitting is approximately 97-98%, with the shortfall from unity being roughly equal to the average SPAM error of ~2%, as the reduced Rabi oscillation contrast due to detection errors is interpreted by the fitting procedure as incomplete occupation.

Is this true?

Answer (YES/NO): NO